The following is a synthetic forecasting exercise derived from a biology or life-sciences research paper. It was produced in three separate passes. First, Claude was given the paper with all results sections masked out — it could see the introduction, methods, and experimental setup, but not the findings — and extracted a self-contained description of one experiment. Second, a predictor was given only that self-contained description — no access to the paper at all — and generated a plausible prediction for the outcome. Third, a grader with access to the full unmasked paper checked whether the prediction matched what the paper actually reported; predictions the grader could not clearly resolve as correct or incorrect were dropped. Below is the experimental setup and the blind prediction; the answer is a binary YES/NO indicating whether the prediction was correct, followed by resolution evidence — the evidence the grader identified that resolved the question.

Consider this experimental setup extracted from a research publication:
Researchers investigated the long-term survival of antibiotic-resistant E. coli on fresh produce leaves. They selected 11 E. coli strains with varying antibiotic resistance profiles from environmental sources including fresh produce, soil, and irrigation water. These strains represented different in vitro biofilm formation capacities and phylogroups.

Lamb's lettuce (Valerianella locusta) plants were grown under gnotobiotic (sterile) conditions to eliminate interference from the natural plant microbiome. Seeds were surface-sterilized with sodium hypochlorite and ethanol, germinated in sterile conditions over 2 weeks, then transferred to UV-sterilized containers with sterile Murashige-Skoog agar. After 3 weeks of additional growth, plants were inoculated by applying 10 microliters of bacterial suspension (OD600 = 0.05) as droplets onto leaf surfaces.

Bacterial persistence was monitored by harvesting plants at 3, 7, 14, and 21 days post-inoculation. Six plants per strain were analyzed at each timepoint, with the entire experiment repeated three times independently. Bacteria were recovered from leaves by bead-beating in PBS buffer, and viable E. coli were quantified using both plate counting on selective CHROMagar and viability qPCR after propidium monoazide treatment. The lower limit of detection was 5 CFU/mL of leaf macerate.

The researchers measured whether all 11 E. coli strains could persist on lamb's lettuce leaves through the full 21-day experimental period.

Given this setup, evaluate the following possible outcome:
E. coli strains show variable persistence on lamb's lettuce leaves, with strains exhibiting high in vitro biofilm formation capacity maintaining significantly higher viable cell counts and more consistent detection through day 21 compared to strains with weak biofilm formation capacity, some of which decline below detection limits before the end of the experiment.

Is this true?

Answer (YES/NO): NO